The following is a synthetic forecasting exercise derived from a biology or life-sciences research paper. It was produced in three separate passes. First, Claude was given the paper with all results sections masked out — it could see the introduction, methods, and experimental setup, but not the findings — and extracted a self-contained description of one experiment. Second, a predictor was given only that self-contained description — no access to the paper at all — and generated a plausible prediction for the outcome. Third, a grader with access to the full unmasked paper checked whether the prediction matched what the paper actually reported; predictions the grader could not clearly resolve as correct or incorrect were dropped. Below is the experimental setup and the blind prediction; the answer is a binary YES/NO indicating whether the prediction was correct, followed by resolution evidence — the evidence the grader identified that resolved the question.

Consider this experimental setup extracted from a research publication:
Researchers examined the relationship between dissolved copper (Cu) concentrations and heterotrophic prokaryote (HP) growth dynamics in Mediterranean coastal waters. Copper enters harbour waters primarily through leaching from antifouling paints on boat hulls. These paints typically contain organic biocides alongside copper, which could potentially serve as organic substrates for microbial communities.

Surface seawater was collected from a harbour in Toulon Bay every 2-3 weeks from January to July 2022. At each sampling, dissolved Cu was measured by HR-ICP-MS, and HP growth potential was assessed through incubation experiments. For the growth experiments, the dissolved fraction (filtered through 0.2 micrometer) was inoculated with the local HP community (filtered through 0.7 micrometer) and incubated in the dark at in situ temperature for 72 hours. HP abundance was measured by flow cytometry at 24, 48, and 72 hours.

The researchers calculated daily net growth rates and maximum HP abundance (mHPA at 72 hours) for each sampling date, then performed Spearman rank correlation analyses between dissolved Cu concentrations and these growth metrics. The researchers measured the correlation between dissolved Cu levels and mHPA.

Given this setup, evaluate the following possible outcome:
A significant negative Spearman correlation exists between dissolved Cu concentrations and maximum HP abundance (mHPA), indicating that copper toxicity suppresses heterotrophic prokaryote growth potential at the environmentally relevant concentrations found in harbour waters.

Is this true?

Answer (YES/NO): NO